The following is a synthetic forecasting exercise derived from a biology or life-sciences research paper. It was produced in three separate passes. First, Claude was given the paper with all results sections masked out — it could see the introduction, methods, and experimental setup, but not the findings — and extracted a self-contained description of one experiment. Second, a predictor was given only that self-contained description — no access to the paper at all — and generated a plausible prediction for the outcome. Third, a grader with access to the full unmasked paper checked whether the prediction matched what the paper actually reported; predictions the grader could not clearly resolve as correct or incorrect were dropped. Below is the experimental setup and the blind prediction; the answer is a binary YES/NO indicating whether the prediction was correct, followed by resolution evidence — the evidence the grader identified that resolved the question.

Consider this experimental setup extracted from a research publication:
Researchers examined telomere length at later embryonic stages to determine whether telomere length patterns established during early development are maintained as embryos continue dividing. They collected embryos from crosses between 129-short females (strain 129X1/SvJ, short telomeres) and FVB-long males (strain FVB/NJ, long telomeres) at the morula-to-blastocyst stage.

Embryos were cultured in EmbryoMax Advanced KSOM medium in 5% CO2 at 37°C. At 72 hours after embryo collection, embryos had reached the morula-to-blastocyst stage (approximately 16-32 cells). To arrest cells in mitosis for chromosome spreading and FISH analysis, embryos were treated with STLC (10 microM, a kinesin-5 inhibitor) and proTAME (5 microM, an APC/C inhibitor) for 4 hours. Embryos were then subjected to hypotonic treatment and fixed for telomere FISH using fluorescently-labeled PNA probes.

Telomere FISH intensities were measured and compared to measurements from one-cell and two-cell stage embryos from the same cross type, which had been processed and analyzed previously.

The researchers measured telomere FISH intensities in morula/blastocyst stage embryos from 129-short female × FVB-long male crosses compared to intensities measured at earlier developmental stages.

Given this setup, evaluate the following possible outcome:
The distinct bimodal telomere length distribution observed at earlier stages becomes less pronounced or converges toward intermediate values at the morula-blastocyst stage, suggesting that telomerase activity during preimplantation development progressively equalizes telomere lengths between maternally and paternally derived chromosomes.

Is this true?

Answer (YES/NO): NO